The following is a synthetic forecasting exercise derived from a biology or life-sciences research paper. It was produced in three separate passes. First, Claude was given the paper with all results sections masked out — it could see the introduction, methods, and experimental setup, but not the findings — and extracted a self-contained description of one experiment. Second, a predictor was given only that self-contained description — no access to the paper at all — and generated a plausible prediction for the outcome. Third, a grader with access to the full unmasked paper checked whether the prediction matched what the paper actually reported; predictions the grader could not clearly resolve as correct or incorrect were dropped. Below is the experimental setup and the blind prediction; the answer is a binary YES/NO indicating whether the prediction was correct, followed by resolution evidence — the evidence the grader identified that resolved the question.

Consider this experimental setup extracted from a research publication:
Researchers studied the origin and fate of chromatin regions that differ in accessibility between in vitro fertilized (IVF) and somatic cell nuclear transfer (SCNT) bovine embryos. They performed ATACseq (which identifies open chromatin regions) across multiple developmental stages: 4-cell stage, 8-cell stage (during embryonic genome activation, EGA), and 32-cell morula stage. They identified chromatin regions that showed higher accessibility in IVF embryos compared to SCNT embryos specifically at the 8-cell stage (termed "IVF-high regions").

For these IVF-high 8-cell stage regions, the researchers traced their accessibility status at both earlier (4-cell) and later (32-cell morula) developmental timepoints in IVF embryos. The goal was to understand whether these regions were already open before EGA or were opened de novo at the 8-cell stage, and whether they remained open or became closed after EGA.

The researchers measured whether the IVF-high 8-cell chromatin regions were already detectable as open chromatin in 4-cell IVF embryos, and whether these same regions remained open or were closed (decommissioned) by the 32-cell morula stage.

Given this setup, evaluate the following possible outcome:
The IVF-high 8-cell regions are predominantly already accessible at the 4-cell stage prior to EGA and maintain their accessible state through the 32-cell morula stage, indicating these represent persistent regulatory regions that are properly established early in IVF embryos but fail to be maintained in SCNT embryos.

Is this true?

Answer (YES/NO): NO